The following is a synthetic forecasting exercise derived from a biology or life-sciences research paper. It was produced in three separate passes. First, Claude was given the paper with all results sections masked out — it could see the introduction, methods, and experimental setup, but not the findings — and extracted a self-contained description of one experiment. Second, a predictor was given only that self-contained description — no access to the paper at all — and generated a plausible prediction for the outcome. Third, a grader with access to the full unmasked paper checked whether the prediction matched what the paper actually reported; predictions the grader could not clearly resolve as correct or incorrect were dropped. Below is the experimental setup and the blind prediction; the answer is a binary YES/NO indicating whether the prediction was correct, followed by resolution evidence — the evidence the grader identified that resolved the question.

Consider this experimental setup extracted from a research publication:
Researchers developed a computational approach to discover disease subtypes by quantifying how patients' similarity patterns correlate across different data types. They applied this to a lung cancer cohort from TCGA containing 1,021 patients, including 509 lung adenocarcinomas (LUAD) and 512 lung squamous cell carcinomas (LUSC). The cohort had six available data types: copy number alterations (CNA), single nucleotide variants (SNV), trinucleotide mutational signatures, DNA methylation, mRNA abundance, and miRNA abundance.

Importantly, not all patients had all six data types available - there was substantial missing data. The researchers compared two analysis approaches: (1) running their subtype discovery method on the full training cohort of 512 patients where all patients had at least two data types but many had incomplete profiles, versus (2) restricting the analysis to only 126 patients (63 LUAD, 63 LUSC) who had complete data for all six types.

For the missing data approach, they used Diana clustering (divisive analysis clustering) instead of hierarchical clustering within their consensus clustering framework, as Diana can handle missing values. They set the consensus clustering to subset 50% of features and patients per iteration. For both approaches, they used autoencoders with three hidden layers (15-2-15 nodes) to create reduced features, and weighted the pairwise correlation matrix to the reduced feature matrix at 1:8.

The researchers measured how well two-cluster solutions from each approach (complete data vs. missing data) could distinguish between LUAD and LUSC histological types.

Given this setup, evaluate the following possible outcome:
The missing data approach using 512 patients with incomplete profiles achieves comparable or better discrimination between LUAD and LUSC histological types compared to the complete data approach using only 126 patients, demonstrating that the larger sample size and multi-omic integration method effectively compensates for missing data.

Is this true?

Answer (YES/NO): YES